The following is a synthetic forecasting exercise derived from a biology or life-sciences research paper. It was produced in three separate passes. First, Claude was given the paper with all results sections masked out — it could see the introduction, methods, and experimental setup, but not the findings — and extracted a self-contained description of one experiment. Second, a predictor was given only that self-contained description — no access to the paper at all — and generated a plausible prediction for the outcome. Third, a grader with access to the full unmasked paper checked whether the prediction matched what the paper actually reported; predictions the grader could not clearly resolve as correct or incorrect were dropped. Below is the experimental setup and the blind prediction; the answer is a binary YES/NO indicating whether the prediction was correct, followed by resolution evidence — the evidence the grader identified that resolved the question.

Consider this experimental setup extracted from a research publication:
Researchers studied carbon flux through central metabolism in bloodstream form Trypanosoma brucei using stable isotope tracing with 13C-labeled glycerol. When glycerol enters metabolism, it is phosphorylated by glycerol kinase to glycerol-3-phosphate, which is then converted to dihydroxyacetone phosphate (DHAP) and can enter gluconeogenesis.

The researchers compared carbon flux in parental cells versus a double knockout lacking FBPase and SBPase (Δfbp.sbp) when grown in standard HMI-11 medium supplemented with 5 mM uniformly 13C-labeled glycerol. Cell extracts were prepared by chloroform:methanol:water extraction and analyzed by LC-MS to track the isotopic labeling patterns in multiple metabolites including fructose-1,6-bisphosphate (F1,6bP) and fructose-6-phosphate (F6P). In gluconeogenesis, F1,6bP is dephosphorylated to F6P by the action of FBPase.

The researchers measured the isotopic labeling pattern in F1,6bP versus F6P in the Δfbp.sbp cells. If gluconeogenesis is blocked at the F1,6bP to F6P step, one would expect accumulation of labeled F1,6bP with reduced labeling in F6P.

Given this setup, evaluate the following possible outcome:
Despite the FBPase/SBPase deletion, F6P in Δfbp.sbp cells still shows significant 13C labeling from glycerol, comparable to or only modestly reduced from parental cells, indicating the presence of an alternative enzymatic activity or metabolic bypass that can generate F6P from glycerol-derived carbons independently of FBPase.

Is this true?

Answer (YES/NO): YES